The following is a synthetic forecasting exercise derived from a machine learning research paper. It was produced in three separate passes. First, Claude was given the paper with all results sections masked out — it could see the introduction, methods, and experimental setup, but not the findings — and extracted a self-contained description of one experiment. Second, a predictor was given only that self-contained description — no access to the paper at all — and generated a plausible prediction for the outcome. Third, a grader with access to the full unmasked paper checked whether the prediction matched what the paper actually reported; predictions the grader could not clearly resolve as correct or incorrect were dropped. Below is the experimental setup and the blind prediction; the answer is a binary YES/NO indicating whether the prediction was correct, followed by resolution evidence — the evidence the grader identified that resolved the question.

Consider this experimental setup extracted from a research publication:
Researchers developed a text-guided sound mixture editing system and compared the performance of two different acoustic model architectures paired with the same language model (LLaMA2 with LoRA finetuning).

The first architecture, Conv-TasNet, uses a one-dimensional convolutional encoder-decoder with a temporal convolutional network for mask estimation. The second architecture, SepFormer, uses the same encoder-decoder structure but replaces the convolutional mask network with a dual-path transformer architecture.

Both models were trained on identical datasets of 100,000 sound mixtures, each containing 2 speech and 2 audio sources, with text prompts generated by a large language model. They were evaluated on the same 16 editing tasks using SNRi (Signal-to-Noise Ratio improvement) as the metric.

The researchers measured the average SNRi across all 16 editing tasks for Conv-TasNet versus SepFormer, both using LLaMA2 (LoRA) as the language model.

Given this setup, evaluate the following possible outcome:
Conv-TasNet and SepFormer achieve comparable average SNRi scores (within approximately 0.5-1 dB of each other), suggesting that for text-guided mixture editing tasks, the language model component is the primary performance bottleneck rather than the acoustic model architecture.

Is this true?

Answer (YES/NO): NO